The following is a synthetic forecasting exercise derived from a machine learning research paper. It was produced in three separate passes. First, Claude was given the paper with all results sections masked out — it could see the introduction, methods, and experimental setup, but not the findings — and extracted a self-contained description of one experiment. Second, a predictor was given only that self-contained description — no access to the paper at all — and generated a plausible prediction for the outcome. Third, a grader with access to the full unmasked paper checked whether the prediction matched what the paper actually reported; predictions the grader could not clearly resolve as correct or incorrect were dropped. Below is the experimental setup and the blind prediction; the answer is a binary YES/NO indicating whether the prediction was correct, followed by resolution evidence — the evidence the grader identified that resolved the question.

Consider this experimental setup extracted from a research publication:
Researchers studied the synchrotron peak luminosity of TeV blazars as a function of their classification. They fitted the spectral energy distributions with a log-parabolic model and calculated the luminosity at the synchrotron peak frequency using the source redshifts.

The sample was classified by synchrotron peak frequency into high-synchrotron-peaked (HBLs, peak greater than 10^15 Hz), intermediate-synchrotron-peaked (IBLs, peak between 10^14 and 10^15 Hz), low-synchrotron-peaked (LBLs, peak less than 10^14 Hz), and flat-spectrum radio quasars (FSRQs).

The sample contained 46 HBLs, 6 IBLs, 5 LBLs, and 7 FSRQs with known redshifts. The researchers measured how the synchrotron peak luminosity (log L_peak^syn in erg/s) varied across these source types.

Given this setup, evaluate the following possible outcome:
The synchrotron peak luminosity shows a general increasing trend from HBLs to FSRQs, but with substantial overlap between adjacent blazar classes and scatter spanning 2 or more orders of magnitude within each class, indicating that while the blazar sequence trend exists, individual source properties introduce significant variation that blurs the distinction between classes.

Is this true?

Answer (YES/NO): NO